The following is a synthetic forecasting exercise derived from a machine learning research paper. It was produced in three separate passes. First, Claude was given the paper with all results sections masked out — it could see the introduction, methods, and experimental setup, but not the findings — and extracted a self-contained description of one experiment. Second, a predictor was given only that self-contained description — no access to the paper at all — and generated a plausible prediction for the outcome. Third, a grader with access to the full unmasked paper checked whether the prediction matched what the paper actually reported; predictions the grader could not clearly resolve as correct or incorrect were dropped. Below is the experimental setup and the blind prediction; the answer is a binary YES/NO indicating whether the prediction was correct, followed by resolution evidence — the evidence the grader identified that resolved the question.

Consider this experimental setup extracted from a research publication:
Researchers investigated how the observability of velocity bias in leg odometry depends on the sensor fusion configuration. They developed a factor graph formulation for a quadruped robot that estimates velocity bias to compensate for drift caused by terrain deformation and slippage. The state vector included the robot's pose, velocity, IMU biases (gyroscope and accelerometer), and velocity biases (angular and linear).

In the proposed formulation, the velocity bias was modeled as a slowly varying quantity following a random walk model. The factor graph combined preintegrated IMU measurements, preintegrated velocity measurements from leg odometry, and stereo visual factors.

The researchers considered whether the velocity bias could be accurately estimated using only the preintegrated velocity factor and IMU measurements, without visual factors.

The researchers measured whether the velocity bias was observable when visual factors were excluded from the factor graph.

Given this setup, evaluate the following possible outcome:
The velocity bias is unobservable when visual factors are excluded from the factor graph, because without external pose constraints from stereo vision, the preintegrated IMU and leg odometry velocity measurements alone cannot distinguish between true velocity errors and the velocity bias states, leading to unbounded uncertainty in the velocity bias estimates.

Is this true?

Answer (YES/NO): YES